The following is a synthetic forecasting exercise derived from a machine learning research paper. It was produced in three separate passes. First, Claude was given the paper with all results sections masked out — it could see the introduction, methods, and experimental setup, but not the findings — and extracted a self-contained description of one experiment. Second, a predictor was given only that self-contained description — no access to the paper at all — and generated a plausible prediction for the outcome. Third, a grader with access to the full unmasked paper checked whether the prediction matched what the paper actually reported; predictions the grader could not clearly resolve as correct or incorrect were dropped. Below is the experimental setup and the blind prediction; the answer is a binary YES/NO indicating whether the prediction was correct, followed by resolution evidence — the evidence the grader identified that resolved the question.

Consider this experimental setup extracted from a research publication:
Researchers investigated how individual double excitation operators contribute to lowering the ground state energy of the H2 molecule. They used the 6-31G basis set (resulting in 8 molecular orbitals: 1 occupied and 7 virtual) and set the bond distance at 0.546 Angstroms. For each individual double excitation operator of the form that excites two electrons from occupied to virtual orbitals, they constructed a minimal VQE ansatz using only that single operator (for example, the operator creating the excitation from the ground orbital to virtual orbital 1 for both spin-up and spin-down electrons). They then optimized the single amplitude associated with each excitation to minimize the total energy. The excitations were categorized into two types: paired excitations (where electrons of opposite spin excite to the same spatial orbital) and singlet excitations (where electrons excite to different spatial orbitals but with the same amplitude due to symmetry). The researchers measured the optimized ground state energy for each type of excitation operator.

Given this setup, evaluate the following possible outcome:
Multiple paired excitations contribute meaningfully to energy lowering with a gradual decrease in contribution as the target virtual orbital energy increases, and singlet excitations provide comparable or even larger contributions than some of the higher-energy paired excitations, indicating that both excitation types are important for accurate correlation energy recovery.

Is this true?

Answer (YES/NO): NO